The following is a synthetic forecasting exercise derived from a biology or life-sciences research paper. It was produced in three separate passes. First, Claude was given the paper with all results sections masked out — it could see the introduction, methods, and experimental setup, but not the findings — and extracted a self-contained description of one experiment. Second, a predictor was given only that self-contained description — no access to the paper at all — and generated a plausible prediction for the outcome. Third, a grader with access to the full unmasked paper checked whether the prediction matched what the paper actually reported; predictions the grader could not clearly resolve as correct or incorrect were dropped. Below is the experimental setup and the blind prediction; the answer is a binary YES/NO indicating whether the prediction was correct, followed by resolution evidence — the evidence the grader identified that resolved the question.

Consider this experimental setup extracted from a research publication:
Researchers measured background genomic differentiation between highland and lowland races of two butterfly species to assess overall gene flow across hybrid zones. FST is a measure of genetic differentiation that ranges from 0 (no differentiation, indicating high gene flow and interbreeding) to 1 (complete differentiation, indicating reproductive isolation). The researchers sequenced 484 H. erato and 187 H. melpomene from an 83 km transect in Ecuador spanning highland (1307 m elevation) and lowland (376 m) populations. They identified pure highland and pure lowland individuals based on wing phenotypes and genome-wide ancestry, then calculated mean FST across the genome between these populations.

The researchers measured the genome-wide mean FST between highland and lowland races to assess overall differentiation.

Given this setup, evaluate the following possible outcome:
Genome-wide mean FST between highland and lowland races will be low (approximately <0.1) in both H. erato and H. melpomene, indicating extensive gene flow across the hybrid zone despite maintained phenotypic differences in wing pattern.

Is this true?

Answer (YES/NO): YES